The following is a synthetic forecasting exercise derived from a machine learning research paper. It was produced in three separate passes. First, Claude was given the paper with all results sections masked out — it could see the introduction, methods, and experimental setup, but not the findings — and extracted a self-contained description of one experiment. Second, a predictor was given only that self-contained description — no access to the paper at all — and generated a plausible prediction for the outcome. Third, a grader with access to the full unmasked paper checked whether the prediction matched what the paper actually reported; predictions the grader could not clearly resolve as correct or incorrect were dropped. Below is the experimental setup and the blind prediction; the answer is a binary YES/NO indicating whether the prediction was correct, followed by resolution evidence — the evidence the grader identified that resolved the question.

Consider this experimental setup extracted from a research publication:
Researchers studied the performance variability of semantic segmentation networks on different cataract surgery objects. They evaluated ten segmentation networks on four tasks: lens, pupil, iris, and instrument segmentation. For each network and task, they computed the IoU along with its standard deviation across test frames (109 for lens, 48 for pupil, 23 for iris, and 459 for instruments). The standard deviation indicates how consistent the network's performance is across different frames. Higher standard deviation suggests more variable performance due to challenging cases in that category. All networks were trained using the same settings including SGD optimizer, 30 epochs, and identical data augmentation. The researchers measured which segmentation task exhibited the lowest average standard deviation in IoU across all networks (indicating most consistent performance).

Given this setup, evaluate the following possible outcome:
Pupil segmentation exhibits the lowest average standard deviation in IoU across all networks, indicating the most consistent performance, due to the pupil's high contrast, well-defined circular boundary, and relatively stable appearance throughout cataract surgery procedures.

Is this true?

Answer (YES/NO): YES